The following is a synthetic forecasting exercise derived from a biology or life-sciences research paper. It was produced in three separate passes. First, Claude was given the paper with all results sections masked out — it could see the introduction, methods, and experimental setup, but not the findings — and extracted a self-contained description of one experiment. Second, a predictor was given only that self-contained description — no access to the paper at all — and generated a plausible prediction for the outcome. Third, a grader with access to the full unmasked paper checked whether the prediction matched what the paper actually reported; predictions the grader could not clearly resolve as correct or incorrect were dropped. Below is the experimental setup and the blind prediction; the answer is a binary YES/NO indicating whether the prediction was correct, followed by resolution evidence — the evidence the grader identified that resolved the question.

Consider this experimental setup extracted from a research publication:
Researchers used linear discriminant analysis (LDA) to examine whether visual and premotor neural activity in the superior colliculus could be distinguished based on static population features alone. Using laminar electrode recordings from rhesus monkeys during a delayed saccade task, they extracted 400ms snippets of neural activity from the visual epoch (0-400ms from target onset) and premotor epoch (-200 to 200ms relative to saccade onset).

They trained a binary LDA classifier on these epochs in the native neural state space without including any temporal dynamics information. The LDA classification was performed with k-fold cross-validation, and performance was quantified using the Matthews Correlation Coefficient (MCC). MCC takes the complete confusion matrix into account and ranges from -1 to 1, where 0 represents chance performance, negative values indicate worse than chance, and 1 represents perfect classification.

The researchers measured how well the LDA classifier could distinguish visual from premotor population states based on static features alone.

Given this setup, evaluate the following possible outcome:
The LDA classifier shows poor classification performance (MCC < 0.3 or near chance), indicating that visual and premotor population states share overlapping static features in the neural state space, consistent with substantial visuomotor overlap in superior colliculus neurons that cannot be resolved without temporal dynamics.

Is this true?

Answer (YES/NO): NO